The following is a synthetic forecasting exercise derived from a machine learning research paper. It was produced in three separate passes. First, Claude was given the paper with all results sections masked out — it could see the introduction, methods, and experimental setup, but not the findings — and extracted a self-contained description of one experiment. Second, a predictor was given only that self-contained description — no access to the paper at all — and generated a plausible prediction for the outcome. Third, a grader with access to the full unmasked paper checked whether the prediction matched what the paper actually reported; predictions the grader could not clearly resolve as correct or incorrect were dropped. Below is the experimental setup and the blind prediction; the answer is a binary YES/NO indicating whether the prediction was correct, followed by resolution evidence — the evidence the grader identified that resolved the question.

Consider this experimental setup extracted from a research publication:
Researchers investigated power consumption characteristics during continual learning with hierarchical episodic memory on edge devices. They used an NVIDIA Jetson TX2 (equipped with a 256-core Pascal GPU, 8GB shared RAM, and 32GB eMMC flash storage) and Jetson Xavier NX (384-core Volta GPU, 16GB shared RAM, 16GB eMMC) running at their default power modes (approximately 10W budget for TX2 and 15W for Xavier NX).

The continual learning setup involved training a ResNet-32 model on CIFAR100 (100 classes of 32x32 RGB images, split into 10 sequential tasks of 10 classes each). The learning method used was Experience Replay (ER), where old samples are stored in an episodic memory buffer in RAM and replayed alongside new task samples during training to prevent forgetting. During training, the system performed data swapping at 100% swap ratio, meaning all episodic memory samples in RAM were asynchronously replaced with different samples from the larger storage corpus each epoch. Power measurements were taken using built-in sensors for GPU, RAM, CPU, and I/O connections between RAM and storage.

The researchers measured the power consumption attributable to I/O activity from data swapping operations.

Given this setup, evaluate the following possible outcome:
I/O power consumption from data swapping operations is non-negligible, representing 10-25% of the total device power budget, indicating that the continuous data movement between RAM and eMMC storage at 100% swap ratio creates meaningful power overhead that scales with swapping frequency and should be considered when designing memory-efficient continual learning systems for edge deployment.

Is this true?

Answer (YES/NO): NO